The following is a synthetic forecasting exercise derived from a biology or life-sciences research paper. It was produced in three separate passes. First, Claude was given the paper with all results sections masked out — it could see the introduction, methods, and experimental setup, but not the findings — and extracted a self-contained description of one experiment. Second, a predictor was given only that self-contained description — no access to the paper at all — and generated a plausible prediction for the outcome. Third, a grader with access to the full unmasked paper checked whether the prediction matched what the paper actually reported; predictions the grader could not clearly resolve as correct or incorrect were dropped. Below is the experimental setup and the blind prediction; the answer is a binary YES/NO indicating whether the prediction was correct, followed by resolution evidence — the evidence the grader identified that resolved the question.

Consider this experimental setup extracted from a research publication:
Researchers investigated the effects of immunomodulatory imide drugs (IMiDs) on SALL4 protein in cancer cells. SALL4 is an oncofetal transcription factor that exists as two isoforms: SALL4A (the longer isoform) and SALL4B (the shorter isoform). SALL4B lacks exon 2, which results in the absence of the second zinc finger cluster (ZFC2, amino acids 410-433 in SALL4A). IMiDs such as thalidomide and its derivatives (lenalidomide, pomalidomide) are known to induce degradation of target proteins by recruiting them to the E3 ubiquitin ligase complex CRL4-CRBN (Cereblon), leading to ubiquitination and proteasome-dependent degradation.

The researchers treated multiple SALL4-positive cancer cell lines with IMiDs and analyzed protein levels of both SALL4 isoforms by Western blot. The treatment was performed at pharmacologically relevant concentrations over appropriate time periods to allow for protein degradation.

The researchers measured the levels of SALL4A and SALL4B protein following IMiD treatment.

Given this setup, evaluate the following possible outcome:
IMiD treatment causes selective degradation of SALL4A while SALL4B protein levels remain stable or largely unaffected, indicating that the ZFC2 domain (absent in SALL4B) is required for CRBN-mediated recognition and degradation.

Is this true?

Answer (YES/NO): YES